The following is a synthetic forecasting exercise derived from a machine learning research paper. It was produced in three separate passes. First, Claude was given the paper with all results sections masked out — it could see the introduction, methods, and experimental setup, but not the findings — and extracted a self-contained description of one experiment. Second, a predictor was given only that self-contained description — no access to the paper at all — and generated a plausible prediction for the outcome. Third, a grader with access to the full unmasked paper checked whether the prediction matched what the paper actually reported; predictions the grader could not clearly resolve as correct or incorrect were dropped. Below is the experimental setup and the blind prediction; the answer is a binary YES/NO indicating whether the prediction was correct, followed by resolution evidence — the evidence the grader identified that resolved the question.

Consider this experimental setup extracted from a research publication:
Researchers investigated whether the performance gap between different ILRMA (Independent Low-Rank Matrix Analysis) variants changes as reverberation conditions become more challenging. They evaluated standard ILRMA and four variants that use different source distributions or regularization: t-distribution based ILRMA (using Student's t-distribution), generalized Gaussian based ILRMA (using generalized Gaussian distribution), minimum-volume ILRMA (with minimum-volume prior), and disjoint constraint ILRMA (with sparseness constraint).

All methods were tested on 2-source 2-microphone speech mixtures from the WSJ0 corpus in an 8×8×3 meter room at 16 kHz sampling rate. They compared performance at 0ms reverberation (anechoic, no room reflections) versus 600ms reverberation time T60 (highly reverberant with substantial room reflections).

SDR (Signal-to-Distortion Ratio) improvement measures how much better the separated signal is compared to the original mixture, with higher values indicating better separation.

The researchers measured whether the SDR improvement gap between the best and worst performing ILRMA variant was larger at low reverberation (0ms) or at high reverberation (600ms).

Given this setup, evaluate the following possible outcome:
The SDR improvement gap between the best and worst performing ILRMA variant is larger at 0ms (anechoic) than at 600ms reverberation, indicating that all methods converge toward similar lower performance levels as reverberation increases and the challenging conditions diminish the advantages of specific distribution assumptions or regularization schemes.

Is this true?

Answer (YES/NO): YES